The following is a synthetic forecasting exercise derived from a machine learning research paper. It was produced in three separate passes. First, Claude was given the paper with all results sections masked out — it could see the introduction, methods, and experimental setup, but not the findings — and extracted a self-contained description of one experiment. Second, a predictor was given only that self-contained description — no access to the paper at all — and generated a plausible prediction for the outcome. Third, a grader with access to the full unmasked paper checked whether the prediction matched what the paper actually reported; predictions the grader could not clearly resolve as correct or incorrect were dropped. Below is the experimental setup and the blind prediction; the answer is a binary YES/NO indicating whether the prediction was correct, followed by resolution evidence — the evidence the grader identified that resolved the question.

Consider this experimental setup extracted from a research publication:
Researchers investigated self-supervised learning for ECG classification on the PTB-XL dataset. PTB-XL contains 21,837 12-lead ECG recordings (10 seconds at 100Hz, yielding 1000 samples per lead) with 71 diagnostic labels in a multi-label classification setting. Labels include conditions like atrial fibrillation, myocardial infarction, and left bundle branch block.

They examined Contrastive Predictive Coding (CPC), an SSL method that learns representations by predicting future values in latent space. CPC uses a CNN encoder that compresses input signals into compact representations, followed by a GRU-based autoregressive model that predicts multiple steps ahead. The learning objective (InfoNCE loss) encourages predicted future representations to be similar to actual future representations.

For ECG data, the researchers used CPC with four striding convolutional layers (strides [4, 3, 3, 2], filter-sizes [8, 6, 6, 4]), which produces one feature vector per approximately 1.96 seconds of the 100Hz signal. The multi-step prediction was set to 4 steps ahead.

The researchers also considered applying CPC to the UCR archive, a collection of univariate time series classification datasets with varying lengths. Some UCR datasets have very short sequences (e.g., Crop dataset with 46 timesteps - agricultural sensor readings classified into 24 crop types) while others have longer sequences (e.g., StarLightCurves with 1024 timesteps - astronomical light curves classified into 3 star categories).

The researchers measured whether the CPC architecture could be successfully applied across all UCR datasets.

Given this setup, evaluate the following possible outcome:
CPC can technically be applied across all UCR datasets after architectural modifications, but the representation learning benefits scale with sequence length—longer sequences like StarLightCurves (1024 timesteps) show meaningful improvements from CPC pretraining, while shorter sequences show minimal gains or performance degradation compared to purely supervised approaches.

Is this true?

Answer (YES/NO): NO